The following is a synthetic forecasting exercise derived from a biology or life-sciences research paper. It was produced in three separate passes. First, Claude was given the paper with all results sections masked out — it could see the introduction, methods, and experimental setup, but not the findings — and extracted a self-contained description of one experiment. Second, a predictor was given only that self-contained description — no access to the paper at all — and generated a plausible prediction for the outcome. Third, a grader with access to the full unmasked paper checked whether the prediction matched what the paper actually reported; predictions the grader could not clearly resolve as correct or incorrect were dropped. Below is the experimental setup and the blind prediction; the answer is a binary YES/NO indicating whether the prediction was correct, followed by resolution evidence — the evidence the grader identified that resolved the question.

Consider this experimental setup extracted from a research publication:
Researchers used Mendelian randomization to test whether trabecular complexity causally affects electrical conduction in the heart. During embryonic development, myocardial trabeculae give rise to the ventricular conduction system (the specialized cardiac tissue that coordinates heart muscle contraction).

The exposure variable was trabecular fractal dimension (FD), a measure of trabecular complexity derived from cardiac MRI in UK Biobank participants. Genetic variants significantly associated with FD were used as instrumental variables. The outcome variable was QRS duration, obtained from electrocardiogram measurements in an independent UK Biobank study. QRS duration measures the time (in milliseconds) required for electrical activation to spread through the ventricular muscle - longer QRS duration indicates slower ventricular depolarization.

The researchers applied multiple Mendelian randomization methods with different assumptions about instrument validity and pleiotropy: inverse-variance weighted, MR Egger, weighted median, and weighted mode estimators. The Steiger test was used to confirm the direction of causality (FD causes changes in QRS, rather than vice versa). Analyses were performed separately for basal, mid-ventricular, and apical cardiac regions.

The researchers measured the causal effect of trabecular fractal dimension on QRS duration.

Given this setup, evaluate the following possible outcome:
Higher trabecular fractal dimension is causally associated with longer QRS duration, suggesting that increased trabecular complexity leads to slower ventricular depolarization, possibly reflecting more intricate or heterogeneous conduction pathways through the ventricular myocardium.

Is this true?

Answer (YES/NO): YES